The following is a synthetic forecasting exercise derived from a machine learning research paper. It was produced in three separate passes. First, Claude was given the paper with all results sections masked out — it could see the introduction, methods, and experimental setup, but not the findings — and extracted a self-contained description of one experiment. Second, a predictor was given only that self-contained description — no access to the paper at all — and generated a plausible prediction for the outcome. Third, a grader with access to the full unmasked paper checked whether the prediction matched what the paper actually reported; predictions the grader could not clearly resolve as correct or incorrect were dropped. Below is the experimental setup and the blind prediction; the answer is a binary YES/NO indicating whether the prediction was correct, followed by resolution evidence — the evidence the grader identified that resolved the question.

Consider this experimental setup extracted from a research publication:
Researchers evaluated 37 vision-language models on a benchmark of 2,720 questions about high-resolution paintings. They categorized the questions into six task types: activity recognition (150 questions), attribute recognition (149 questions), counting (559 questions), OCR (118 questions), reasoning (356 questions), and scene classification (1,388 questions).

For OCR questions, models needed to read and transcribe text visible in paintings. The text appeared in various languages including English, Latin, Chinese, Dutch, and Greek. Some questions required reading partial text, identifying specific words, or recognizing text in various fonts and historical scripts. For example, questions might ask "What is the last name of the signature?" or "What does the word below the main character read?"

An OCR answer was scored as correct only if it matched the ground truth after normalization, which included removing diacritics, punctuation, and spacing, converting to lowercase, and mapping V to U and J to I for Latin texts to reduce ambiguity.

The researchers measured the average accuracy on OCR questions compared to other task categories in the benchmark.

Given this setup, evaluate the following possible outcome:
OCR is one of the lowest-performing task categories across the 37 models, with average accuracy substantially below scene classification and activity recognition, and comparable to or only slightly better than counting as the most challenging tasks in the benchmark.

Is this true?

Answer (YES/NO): YES